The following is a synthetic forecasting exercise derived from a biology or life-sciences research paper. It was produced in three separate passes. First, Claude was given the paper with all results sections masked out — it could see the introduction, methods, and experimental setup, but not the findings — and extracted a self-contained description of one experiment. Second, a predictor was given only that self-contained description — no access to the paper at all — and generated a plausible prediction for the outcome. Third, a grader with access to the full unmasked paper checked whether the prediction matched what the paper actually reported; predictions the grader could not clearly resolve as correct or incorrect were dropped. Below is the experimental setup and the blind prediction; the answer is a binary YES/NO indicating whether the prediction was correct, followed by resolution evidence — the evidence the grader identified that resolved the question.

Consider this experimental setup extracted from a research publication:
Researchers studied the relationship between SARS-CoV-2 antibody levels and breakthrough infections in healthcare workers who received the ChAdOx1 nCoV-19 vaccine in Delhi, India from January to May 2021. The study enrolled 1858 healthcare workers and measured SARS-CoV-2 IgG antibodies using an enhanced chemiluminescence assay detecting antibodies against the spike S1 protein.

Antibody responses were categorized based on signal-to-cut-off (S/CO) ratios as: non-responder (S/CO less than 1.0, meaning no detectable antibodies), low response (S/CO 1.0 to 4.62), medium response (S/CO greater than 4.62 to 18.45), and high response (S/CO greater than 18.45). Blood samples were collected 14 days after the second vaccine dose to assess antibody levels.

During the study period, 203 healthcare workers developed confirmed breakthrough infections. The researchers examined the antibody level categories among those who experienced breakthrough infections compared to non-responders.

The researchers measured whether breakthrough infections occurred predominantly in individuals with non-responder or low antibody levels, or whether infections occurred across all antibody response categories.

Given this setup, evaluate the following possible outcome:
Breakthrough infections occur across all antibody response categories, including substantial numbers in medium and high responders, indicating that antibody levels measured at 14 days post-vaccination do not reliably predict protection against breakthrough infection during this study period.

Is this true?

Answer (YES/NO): NO